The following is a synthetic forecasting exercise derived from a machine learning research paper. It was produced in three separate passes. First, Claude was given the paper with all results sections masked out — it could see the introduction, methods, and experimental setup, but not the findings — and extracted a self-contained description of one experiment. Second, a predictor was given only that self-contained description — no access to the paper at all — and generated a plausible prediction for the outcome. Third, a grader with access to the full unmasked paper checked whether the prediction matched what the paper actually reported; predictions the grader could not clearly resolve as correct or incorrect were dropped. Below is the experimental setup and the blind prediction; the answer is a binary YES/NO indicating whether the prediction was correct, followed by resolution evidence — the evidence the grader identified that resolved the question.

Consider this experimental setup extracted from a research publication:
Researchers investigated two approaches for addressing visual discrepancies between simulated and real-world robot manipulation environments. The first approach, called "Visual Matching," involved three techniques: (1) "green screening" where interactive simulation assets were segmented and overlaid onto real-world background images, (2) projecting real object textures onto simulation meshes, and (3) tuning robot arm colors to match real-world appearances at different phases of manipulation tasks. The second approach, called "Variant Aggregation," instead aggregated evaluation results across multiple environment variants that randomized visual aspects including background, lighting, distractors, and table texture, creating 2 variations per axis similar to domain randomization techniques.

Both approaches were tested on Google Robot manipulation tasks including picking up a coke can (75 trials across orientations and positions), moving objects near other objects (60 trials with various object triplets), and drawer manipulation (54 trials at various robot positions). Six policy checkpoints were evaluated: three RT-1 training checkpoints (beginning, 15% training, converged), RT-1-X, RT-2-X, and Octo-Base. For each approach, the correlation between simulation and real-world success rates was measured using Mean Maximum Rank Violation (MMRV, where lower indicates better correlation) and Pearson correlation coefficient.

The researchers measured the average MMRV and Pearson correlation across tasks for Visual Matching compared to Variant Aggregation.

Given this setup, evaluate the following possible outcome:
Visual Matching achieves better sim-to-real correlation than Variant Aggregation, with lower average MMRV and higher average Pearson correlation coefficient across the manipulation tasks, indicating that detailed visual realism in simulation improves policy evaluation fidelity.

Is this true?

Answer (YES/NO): YES